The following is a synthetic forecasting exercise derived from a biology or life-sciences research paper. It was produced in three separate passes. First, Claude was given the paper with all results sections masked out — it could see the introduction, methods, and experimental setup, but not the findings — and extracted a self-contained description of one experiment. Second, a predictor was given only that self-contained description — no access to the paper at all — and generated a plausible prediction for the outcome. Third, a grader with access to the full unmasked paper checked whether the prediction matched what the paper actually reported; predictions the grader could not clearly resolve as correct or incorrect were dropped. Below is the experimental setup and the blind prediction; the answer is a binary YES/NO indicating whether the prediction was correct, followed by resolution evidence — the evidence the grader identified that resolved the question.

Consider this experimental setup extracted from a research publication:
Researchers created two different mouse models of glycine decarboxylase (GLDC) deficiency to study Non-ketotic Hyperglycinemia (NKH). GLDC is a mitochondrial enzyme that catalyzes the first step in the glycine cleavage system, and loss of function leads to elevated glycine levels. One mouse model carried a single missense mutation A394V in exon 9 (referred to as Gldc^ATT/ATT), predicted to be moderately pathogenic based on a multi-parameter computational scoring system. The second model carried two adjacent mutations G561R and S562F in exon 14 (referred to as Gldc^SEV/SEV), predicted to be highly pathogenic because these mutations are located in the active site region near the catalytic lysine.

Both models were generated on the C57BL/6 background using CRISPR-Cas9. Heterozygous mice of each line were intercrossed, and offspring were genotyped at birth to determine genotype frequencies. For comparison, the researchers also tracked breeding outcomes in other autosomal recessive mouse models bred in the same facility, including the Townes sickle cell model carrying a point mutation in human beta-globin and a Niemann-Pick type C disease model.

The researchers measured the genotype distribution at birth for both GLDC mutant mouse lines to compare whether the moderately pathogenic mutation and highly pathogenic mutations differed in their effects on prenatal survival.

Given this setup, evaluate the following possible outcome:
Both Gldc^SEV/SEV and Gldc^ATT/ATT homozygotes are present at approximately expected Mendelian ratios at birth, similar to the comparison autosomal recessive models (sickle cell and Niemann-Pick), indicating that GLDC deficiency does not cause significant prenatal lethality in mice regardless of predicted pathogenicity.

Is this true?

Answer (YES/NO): NO